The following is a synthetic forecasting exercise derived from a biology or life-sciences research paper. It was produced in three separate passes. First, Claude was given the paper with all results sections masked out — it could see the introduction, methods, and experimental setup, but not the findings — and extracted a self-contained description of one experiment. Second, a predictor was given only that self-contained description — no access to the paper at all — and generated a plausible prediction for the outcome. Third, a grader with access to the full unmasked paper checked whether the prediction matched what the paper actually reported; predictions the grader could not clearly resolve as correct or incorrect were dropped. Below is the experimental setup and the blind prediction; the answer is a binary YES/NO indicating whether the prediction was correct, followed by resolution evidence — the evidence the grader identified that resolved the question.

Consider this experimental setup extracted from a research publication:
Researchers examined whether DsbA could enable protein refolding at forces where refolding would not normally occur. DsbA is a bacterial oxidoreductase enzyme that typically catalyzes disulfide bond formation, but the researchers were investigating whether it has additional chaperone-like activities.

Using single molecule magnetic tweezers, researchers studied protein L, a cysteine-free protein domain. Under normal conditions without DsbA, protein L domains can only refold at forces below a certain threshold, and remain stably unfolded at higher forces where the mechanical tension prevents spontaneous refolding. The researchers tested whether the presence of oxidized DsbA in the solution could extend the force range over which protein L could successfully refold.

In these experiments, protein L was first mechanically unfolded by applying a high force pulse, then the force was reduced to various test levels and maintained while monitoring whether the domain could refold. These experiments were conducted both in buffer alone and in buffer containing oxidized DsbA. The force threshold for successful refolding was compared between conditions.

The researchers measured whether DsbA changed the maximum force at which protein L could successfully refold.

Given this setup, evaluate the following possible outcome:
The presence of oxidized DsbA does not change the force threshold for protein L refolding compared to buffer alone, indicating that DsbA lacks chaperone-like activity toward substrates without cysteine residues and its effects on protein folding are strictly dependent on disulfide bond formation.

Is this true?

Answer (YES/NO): NO